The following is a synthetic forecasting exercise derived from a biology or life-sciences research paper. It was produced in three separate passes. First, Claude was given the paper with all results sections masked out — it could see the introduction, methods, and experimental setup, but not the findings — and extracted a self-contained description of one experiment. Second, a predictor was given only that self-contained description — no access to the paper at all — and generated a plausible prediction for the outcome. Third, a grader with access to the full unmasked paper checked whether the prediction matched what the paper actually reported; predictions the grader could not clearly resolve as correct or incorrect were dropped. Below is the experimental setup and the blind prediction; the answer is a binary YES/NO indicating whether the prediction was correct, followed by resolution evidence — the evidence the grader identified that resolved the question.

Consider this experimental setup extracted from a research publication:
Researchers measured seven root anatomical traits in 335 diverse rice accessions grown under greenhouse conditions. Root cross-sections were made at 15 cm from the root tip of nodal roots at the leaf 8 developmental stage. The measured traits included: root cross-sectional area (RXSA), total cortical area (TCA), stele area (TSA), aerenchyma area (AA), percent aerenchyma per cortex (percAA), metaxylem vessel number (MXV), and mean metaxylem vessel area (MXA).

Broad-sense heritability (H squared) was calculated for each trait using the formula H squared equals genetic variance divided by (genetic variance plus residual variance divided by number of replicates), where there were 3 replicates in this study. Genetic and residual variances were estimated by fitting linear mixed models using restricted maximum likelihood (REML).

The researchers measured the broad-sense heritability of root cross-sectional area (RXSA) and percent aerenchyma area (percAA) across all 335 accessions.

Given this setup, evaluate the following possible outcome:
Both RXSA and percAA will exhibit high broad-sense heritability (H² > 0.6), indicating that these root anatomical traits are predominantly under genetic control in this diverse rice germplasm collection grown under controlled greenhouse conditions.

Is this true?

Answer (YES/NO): YES